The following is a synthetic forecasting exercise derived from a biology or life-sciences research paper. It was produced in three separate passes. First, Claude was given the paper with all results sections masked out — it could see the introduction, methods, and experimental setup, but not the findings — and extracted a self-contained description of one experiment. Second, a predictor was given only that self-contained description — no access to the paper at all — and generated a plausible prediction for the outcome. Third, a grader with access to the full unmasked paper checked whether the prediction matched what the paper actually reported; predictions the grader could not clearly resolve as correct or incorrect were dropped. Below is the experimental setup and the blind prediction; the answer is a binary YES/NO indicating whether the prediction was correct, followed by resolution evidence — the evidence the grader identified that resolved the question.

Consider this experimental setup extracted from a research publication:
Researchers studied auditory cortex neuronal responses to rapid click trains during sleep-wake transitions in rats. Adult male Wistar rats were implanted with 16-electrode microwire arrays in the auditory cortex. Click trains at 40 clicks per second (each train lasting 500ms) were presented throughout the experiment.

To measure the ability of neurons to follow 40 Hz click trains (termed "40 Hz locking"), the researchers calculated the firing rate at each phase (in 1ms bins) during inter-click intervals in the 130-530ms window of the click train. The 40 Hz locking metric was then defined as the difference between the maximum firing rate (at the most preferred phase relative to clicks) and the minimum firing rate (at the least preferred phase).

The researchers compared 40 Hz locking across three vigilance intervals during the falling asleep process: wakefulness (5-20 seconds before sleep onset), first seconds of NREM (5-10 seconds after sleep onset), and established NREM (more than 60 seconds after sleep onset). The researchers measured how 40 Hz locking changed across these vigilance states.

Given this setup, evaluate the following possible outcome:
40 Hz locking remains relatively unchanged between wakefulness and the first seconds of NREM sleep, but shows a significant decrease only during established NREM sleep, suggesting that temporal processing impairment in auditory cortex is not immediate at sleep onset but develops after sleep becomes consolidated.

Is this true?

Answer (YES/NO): NO